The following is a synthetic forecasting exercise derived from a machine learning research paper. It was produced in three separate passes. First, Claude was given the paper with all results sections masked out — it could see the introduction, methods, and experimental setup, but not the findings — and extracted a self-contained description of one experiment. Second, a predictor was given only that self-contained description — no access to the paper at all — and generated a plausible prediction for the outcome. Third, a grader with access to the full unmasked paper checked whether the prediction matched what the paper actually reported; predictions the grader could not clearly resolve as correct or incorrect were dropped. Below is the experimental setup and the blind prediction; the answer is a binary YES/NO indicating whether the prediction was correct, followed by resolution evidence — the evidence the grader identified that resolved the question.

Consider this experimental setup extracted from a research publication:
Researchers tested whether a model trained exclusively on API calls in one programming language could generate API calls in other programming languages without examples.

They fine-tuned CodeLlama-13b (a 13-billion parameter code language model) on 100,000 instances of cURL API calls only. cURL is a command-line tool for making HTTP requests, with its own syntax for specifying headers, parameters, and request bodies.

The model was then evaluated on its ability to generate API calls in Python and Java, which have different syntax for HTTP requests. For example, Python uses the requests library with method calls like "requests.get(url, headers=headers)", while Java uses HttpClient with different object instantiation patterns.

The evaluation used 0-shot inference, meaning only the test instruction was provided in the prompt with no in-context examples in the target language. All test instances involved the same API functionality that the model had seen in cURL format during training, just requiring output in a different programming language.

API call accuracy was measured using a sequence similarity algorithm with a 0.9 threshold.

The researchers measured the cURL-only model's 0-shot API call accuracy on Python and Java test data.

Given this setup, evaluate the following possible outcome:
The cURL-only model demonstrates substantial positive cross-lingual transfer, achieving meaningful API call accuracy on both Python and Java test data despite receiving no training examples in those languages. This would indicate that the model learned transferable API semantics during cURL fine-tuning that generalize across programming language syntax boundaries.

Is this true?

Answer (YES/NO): NO